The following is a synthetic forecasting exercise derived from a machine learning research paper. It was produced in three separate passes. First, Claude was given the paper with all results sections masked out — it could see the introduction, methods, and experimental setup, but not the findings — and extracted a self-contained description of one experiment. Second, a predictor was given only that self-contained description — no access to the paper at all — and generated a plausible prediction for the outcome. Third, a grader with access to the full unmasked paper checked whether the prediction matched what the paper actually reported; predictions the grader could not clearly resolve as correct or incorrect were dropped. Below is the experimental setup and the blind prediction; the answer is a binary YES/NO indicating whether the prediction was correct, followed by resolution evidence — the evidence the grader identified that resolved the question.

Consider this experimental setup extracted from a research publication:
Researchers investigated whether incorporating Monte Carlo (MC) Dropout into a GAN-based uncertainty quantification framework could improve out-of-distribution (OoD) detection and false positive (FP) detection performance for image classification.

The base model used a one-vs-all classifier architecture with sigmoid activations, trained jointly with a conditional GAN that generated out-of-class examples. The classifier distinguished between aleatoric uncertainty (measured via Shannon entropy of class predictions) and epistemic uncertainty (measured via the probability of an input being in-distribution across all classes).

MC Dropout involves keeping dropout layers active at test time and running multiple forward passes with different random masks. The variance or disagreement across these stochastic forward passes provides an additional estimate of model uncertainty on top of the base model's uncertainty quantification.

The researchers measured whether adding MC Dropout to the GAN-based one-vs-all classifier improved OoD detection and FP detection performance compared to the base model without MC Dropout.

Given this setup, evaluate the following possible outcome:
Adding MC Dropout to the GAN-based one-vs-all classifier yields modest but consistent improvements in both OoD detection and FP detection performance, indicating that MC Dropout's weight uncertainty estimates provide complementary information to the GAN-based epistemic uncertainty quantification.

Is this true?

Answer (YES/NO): NO